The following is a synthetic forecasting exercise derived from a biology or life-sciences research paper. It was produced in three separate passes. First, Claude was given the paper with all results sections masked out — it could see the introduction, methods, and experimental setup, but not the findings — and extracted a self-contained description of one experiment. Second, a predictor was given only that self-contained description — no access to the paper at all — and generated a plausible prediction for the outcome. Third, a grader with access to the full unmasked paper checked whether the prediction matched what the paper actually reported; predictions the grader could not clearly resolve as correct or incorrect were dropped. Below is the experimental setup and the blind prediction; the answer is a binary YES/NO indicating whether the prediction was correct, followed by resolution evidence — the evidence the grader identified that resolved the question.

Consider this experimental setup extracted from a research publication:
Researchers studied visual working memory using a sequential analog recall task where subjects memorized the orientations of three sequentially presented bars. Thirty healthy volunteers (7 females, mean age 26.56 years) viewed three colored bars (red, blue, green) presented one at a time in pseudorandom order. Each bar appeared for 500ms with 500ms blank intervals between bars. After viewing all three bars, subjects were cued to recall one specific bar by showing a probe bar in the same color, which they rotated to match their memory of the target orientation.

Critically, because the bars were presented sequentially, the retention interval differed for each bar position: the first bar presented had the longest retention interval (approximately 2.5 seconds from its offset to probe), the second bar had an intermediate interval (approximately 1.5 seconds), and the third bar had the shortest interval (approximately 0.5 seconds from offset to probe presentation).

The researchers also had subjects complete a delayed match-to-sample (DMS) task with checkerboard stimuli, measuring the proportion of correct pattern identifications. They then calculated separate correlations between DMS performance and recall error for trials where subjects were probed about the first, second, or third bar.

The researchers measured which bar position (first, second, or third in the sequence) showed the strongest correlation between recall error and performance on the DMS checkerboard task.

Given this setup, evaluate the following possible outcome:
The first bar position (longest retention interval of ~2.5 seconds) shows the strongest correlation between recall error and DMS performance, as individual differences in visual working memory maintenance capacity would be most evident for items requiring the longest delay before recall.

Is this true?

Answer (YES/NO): NO